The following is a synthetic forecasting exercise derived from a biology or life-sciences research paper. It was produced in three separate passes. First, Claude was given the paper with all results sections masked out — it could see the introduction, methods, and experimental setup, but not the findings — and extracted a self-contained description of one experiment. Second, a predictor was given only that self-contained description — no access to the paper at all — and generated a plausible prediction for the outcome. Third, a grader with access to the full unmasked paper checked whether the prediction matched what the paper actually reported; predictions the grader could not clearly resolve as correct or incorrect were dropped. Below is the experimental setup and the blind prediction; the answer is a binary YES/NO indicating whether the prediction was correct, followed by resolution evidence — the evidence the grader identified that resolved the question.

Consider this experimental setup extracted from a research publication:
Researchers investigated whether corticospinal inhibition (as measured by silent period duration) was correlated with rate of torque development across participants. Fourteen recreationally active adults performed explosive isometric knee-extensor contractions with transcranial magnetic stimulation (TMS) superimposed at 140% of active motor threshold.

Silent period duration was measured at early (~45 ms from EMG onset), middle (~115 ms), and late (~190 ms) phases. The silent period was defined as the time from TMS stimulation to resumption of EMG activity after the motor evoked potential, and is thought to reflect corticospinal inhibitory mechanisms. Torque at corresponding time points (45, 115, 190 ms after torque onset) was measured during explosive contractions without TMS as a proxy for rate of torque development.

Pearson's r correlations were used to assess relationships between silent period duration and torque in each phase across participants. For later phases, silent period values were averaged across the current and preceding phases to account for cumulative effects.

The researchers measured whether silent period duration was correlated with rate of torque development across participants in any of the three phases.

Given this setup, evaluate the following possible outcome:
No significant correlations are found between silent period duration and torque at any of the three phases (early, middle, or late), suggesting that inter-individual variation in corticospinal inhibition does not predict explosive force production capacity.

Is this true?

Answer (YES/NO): YES